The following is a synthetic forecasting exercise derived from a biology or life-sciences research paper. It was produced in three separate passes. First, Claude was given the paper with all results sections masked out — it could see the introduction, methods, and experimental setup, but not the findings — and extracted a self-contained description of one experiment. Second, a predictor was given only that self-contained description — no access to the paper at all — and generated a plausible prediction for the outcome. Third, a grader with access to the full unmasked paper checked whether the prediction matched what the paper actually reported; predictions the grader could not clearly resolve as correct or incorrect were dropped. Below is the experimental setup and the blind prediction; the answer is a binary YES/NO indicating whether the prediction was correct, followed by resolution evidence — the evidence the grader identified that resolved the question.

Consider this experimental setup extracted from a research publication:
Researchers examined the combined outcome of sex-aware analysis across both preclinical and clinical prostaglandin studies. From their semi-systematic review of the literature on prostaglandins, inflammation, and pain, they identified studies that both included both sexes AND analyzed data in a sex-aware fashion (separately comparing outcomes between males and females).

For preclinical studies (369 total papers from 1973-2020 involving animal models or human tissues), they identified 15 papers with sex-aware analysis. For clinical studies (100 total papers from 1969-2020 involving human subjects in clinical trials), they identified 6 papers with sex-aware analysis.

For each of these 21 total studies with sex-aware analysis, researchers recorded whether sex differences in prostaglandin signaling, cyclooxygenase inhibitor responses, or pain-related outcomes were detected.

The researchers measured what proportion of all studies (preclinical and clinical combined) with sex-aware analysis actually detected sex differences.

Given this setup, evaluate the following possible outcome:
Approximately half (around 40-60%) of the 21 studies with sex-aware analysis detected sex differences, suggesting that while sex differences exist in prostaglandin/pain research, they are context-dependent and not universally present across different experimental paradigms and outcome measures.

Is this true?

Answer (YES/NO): NO